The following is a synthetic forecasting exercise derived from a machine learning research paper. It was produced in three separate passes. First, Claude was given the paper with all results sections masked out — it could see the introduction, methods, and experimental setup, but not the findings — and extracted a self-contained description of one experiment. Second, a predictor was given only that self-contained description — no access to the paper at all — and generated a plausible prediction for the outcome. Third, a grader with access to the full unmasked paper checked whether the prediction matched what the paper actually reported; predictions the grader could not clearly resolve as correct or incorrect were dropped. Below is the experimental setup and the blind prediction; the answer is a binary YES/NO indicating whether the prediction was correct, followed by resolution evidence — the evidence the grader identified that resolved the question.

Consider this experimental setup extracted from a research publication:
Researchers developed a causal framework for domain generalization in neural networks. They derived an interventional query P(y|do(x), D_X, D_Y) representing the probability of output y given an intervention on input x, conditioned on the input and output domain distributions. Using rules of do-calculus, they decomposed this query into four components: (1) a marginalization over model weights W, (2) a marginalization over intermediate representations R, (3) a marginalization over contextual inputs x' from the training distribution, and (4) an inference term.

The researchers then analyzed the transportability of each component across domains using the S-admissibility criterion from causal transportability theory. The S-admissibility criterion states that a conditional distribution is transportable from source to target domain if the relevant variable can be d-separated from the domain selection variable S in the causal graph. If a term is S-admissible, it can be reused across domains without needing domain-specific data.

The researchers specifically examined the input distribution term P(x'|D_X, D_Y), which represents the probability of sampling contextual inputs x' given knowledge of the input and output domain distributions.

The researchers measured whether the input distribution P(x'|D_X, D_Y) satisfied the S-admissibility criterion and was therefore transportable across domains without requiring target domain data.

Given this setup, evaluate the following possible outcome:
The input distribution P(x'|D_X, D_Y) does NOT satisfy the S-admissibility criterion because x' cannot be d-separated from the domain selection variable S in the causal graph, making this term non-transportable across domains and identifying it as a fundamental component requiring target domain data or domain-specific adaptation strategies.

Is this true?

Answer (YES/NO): YES